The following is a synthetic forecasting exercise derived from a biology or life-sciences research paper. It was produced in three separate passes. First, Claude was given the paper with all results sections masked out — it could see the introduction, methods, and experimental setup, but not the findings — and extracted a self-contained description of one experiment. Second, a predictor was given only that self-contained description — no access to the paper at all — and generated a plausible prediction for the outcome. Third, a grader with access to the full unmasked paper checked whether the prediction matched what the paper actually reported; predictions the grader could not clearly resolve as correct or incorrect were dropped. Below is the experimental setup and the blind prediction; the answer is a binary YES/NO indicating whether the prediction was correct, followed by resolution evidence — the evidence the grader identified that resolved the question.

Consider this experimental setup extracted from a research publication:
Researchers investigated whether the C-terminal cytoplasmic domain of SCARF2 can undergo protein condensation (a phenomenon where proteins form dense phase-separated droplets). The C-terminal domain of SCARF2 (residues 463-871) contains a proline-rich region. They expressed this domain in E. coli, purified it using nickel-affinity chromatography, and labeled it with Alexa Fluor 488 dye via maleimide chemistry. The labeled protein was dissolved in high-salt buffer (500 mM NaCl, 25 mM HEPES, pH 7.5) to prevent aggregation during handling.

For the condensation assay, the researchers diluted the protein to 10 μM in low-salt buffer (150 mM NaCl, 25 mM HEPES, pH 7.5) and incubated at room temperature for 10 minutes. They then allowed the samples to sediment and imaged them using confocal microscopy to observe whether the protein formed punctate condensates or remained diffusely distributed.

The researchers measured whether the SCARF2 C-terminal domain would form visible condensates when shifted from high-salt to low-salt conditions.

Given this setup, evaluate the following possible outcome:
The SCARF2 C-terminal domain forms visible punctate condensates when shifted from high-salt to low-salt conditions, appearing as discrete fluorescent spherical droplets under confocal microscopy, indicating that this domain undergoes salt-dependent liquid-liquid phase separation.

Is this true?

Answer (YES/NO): YES